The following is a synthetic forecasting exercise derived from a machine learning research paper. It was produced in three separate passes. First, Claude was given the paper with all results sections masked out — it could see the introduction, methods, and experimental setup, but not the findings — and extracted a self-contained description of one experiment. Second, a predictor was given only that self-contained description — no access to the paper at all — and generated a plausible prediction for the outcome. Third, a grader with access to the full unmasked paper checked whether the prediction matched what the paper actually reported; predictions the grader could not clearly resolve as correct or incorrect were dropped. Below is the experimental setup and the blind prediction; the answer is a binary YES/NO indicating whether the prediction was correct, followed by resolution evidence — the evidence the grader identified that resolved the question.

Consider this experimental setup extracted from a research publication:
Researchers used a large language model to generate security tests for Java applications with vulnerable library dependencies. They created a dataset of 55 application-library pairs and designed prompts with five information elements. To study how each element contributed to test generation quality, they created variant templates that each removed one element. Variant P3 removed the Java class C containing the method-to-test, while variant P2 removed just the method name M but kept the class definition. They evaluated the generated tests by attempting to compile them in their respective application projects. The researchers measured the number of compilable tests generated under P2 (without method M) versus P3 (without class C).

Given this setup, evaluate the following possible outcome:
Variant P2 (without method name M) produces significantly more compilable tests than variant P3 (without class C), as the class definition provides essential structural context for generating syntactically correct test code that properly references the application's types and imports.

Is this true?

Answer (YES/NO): YES